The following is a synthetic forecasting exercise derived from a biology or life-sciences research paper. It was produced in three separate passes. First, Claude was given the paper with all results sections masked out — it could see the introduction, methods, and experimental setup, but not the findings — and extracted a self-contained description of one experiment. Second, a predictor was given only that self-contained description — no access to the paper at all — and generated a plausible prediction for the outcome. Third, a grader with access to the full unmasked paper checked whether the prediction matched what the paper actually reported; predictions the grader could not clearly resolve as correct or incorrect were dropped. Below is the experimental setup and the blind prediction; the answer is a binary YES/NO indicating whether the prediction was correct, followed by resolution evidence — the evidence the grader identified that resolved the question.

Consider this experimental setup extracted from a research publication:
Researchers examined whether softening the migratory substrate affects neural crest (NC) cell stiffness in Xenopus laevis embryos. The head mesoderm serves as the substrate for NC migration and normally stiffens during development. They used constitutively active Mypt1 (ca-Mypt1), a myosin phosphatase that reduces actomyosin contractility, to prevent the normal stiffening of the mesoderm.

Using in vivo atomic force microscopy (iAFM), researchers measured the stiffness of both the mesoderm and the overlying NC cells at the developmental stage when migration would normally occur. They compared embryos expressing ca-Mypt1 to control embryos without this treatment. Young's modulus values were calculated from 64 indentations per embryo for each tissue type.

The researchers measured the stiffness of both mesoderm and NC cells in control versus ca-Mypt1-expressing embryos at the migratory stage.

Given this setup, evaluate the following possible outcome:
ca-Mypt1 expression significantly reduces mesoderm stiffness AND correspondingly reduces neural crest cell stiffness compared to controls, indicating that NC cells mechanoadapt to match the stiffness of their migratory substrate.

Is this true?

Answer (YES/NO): NO